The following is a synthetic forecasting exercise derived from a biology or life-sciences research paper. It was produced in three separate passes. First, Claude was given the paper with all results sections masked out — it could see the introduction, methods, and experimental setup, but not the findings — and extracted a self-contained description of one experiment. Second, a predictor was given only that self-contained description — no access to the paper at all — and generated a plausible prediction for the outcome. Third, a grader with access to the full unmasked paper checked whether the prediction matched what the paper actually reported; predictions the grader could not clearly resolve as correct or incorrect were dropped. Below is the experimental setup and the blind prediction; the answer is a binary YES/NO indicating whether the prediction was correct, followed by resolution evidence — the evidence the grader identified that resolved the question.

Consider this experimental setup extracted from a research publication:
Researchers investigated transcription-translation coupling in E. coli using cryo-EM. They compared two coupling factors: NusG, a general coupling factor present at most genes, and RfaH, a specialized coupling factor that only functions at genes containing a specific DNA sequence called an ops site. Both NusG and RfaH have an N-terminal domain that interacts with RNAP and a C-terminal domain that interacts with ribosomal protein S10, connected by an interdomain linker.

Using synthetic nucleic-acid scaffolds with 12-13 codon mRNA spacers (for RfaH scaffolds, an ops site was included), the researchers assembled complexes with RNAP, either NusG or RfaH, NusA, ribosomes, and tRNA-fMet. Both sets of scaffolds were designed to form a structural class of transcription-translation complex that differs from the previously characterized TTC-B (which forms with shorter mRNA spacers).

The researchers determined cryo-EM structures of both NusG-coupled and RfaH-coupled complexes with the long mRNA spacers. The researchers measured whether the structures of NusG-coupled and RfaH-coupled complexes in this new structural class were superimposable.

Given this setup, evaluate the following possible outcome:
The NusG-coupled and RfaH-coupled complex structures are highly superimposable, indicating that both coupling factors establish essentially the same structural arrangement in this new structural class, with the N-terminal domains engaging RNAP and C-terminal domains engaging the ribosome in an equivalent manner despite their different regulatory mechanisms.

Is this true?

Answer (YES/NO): YES